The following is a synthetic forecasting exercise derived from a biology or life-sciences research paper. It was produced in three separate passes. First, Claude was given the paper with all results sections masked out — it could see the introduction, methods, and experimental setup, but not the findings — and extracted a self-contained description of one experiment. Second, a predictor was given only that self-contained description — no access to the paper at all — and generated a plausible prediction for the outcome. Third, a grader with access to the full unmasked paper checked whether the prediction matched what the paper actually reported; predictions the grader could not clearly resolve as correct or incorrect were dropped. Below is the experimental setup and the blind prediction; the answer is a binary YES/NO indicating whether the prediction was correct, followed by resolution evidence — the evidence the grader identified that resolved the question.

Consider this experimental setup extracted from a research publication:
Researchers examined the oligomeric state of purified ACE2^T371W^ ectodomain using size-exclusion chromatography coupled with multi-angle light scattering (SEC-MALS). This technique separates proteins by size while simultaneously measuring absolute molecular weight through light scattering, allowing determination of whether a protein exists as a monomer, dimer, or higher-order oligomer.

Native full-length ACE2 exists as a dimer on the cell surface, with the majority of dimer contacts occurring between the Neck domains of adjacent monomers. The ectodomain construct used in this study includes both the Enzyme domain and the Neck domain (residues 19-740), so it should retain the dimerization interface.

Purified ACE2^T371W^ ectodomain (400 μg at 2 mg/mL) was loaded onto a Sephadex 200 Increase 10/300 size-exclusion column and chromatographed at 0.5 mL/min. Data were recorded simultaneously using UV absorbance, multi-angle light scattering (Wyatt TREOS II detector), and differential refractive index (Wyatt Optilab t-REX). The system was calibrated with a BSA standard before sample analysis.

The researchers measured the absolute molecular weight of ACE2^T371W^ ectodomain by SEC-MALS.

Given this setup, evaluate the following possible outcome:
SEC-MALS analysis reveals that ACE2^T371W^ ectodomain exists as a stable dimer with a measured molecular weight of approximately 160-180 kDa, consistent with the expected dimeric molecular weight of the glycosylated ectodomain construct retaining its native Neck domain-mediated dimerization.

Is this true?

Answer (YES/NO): YES